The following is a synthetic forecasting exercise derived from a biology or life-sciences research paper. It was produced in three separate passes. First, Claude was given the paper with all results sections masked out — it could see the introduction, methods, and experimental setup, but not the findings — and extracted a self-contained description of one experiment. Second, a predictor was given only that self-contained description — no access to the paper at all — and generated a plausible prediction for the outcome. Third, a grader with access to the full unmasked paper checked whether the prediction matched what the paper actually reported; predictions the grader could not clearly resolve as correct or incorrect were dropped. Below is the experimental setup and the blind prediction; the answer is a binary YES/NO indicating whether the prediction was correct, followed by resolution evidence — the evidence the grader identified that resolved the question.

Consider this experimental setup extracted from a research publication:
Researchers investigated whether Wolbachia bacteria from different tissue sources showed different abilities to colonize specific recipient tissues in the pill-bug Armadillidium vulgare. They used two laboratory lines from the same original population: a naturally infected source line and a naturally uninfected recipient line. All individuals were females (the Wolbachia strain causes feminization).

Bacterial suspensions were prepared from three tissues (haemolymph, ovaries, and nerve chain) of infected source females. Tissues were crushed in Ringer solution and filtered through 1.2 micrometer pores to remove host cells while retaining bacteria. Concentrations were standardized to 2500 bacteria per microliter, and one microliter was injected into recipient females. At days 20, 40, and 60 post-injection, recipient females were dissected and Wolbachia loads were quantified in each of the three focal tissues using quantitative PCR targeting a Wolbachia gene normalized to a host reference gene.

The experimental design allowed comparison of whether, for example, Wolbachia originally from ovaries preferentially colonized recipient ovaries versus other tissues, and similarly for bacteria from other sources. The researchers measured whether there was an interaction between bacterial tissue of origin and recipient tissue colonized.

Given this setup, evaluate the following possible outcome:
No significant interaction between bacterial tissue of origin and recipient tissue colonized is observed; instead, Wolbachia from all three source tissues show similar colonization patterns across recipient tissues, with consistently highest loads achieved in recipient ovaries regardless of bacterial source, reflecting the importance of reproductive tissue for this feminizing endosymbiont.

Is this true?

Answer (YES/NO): NO